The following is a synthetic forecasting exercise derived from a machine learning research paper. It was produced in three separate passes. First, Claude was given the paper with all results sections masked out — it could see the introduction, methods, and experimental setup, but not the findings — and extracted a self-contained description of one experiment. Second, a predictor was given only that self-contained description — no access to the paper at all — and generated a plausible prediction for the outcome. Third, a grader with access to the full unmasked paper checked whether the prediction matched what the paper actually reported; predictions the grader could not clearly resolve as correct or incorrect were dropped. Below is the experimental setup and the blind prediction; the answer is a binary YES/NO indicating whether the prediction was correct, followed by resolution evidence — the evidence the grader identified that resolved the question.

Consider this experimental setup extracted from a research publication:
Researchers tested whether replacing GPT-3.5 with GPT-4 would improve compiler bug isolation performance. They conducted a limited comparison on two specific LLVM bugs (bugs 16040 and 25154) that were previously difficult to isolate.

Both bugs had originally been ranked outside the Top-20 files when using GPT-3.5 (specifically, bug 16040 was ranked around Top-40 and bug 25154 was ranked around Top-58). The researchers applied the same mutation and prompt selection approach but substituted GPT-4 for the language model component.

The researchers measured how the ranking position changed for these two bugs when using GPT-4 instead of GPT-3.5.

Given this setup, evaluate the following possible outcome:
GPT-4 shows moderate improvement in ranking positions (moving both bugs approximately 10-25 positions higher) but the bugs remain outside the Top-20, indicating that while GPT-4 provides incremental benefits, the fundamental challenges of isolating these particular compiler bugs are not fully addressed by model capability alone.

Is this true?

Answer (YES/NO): NO